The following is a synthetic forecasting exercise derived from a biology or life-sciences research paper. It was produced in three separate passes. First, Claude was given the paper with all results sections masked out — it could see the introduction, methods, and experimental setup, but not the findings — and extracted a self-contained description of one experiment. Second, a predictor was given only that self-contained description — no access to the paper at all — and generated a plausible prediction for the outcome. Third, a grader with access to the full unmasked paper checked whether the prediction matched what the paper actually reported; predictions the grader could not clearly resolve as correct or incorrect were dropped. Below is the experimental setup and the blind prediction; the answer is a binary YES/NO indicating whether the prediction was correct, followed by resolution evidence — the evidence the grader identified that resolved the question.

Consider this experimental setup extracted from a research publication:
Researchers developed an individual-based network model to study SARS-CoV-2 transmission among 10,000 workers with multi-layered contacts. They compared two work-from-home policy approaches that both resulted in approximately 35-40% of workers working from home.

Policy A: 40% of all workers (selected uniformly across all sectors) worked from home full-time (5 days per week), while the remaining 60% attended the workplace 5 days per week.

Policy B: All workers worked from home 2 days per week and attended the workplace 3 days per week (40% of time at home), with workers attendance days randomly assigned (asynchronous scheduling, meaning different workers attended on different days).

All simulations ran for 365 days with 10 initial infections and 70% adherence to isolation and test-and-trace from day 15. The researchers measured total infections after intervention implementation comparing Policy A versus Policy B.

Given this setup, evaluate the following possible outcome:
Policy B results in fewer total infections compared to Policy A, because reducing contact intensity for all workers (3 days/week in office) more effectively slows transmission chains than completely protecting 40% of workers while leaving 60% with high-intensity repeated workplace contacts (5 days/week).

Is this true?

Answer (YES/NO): YES